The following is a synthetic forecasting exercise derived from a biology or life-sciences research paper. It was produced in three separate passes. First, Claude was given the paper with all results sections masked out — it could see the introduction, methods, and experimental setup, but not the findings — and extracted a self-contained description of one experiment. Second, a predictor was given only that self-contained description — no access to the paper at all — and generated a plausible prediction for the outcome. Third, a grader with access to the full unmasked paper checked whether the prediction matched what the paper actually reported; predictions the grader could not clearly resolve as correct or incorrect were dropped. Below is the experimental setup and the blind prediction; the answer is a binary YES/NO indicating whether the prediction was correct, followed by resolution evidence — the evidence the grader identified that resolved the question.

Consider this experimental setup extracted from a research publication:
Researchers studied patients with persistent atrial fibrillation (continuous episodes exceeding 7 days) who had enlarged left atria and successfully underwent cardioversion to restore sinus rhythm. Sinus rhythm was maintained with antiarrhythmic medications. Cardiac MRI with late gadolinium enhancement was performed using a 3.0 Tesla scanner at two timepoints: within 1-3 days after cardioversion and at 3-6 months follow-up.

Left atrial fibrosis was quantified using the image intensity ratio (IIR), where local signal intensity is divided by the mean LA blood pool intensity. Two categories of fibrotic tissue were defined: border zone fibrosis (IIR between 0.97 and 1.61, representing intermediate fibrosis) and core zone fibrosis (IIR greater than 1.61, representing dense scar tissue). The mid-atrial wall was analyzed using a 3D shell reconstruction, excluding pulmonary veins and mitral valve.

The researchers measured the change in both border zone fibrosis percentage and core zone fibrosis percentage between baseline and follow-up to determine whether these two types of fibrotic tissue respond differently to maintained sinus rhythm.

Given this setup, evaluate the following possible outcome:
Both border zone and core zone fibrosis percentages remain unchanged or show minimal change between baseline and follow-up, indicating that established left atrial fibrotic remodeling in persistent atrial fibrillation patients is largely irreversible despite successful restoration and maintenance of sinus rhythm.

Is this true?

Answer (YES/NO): NO